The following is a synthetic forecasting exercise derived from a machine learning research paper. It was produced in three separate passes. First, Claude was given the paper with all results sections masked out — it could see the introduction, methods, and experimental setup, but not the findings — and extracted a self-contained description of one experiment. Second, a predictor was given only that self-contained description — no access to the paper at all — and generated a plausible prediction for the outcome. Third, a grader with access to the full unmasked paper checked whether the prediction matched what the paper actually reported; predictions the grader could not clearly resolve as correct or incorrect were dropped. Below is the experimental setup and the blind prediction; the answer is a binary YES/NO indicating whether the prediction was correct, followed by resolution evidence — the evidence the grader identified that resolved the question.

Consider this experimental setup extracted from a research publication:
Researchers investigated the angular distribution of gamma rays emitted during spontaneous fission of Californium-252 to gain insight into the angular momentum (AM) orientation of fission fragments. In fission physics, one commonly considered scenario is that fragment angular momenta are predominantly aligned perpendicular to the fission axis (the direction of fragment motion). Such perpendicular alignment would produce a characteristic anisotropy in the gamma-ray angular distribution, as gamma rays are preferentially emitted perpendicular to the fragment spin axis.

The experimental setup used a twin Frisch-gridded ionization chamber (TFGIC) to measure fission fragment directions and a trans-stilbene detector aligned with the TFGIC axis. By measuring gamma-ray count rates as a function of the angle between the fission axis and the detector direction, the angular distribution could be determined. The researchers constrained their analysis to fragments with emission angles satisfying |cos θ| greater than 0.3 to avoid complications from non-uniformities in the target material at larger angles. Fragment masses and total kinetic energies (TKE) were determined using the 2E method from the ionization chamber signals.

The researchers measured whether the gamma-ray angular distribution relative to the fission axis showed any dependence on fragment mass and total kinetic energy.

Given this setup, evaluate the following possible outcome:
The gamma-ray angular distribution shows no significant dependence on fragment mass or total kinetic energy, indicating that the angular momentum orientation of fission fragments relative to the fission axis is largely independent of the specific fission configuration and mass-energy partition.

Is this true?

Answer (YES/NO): NO